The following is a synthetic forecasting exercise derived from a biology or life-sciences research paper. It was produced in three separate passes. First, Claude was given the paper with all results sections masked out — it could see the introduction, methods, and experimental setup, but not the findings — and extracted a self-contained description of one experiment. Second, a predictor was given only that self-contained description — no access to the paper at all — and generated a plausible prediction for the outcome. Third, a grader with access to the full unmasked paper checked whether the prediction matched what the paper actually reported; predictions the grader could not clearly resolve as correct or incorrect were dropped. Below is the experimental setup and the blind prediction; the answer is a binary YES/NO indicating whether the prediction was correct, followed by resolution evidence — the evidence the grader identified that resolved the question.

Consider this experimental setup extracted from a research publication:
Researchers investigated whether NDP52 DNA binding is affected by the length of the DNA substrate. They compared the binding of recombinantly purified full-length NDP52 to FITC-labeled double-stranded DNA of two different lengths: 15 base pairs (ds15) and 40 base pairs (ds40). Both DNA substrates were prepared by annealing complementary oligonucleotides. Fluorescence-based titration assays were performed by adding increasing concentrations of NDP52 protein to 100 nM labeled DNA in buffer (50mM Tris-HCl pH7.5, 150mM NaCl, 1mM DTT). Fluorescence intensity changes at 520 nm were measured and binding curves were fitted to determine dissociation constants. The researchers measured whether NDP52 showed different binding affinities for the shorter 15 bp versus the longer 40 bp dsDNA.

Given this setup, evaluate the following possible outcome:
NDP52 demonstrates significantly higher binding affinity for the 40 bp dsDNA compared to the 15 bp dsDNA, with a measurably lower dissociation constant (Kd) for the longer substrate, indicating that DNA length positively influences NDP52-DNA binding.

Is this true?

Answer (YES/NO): NO